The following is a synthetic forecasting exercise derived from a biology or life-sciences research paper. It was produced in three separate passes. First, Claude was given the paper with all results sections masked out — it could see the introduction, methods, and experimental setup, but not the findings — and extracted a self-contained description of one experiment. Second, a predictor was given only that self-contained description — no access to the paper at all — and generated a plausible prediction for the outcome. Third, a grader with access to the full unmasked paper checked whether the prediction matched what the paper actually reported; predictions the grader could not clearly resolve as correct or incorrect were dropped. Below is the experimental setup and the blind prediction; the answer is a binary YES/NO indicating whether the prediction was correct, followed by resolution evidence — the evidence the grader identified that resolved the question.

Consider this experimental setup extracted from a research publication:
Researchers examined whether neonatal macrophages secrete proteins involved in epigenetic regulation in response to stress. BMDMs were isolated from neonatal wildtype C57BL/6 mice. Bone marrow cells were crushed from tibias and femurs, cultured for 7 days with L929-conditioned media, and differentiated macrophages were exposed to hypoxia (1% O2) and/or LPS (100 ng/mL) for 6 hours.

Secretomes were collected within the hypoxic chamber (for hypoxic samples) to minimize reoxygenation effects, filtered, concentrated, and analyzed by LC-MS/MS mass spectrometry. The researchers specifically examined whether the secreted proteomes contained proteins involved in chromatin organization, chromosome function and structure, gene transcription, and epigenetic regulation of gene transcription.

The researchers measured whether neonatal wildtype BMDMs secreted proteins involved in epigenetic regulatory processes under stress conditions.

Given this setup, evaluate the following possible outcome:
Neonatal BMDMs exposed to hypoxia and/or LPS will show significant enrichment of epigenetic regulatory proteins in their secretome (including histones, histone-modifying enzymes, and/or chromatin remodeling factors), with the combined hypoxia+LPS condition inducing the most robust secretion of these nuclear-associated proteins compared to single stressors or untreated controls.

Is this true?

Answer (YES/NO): NO